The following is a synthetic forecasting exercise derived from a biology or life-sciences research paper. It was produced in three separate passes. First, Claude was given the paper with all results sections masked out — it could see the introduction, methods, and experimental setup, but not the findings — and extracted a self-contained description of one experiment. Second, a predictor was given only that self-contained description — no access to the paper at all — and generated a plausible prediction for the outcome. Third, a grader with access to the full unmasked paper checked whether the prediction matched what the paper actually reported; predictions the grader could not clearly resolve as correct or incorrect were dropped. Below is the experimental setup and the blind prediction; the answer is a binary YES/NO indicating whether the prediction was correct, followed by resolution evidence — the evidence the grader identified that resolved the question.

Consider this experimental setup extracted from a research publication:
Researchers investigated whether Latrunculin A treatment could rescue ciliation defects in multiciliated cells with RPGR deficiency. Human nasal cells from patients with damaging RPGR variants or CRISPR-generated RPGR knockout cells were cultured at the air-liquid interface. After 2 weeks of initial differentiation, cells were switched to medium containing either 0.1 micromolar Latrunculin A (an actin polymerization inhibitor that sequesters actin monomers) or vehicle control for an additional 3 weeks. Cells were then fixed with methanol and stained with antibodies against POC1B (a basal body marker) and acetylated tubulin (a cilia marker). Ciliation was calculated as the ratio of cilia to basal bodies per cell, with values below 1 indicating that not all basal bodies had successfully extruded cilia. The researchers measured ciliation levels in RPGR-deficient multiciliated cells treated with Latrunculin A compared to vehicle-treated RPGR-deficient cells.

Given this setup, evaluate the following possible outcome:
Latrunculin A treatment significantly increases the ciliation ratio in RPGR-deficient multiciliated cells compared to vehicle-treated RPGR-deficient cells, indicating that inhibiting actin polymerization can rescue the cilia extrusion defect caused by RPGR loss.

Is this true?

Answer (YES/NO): YES